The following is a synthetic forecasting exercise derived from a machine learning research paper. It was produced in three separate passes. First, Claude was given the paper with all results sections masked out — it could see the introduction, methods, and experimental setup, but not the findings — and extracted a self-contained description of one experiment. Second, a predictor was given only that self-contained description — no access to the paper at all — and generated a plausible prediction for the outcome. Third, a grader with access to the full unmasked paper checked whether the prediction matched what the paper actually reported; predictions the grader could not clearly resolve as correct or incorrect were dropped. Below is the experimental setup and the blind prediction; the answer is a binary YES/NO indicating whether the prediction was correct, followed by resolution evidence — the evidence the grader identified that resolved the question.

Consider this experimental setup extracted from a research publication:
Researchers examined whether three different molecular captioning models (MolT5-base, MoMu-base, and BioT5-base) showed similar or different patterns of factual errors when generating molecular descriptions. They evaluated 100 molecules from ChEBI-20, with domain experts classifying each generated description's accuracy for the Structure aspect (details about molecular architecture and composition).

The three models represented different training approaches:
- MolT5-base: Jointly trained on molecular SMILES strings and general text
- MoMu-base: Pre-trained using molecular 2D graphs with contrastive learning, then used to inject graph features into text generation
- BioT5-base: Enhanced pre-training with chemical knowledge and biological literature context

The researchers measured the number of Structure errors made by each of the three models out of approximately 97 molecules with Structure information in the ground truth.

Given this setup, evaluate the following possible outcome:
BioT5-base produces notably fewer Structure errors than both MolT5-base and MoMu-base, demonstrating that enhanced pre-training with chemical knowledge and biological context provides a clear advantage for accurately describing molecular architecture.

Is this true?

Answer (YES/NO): NO